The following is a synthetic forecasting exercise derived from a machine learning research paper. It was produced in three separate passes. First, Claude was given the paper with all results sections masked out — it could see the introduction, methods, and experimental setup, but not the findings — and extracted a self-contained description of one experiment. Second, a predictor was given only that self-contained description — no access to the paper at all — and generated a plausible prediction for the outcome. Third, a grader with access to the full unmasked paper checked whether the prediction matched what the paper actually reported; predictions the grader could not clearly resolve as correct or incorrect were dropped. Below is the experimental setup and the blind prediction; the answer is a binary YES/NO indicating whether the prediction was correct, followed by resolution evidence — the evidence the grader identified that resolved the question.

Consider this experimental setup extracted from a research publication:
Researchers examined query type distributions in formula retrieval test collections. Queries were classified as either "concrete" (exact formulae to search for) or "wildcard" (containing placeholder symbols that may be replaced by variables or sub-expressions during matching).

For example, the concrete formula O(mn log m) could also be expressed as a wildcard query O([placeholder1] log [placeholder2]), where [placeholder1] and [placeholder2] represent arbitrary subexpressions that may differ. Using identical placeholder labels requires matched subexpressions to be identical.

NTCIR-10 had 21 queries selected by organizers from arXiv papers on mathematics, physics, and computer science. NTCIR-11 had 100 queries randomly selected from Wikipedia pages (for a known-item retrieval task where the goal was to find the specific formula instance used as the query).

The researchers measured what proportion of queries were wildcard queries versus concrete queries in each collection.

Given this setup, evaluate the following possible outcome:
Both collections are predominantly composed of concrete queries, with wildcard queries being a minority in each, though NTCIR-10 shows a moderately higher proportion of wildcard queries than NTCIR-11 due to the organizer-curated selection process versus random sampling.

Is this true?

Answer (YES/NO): NO